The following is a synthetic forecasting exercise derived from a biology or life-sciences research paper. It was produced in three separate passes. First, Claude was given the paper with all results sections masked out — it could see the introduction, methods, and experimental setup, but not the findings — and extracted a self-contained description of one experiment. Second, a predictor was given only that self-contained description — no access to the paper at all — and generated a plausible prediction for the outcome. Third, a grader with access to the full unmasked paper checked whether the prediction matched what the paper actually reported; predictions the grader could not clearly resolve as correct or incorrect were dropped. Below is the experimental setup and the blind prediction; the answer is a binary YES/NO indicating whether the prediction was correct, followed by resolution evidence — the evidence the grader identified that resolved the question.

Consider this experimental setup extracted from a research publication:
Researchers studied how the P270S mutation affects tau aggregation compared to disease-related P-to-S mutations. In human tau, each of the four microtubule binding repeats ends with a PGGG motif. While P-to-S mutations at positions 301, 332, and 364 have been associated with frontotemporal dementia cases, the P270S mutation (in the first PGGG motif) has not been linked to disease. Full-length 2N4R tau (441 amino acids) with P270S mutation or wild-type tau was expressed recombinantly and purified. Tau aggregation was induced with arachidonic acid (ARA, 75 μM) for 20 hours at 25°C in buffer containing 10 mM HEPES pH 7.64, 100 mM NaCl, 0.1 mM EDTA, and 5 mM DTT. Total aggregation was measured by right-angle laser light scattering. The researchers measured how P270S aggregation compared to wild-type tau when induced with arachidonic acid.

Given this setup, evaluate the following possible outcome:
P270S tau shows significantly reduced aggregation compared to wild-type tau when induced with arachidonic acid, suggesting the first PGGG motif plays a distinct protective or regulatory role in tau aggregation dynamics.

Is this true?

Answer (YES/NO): NO